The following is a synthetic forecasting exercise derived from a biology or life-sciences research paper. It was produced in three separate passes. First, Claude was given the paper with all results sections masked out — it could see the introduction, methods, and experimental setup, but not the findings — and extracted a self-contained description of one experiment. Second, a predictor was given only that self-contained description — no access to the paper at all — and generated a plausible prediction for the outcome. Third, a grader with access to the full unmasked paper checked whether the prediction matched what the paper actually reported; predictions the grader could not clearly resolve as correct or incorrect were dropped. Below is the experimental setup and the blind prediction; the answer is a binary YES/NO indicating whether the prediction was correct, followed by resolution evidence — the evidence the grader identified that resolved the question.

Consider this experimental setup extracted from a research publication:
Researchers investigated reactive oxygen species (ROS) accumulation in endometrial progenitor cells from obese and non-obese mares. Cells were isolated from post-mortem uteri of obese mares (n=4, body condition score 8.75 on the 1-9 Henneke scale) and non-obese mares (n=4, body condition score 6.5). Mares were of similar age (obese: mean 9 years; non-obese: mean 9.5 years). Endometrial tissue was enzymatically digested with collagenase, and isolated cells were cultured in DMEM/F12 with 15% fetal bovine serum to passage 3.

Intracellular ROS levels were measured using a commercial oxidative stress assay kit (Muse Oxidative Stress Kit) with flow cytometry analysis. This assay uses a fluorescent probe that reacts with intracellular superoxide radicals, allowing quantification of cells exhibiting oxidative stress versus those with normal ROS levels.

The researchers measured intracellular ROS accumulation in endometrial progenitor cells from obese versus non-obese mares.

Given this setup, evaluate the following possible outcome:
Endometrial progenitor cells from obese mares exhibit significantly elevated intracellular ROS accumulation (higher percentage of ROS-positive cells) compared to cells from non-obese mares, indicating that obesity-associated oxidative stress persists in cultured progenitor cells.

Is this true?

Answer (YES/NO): YES